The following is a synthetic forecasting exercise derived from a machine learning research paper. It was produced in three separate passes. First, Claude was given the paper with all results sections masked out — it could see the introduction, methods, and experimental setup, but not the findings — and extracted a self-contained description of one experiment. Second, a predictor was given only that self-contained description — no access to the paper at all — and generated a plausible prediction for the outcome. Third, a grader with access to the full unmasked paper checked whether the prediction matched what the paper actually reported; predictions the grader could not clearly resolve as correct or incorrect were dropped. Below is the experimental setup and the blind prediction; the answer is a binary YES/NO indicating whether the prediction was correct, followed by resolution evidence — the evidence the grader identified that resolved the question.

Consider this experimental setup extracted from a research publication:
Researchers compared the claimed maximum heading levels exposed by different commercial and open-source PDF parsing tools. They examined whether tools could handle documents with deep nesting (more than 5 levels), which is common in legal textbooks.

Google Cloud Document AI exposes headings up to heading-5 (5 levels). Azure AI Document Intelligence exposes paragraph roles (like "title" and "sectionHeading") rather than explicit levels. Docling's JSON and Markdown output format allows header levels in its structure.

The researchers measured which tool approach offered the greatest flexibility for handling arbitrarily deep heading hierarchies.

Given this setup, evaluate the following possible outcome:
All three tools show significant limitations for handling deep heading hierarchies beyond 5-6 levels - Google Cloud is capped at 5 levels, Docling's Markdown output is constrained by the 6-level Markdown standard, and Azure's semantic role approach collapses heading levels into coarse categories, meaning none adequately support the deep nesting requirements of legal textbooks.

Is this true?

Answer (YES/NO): NO